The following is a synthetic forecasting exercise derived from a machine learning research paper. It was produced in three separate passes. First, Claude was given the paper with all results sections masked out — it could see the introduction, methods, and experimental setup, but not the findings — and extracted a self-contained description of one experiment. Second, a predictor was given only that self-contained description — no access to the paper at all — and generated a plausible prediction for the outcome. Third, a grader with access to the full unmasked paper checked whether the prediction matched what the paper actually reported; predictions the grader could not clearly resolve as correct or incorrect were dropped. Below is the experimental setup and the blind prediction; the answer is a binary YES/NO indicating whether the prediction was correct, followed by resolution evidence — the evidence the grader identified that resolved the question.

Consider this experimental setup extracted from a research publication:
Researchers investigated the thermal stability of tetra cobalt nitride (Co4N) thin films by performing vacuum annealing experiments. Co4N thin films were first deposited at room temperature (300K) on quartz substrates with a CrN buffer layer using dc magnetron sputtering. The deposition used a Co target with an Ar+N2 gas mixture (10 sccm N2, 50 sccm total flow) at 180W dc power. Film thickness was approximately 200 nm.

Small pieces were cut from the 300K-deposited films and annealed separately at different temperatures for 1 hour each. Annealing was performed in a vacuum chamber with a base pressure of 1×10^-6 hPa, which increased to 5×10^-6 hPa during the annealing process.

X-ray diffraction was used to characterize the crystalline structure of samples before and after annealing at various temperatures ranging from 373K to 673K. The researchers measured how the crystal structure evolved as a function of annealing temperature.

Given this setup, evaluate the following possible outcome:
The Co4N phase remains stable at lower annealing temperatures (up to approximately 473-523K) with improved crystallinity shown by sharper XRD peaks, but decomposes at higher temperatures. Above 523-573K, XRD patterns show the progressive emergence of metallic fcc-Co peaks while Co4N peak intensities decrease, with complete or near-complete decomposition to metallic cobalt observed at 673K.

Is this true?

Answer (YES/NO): NO